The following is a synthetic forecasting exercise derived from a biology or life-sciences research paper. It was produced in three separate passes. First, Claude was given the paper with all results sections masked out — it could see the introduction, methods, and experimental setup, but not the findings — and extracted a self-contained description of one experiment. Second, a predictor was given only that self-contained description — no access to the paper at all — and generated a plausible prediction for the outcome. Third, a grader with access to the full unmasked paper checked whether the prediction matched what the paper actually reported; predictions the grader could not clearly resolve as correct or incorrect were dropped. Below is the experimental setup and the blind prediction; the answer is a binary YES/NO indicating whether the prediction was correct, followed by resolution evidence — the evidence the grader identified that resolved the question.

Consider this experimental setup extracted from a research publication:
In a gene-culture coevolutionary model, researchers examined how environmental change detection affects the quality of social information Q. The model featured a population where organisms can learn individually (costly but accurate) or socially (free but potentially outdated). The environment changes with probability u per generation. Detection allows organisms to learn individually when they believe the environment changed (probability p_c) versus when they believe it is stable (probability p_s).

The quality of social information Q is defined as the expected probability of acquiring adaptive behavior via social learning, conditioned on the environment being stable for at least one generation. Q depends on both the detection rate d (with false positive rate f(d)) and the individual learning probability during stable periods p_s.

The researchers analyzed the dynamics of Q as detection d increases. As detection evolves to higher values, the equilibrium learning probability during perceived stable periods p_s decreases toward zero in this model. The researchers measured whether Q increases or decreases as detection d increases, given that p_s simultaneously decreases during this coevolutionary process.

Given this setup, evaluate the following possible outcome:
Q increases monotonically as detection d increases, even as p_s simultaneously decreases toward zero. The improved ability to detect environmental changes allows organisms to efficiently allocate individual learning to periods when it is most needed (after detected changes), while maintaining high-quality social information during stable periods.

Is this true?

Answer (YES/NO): NO